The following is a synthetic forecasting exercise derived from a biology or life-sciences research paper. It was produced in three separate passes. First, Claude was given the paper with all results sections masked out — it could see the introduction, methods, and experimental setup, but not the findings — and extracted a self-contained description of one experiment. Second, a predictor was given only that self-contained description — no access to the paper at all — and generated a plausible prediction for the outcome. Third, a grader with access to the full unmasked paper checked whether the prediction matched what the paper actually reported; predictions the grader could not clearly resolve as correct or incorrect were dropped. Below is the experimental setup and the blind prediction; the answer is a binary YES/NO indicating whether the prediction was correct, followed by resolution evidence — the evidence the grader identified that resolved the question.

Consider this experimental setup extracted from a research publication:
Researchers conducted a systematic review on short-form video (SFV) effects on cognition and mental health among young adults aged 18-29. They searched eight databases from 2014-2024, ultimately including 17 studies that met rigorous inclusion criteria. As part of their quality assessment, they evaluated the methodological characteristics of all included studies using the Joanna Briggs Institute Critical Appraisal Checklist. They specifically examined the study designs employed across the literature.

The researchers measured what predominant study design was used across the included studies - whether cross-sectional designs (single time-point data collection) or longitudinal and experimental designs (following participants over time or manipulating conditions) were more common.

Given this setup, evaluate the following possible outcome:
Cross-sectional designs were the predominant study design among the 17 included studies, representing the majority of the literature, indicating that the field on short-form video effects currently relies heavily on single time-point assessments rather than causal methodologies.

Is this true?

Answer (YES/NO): YES